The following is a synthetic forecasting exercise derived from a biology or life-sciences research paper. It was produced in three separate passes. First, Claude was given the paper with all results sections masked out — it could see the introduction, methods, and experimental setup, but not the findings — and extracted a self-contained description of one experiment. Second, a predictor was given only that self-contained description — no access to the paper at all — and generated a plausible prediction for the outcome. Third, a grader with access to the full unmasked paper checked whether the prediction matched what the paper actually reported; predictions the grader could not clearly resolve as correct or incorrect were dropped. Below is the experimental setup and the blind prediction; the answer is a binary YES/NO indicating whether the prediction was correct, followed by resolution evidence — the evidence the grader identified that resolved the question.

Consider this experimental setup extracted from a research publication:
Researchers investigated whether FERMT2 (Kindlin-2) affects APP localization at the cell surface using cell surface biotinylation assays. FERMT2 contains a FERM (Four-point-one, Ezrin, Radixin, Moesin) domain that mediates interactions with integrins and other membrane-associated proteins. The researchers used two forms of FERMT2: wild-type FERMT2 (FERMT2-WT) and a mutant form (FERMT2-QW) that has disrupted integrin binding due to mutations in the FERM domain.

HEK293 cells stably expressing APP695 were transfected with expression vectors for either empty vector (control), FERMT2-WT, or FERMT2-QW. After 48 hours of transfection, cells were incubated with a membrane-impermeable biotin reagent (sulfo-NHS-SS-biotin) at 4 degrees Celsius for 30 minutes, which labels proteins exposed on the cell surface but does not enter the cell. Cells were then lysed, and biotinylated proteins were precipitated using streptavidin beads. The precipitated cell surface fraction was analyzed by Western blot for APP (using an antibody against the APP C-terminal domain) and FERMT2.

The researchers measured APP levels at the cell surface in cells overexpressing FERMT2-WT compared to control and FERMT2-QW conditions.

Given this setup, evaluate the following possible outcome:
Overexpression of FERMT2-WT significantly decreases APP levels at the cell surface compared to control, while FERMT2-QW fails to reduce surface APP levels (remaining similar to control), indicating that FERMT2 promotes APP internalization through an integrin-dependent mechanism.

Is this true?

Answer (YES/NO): NO